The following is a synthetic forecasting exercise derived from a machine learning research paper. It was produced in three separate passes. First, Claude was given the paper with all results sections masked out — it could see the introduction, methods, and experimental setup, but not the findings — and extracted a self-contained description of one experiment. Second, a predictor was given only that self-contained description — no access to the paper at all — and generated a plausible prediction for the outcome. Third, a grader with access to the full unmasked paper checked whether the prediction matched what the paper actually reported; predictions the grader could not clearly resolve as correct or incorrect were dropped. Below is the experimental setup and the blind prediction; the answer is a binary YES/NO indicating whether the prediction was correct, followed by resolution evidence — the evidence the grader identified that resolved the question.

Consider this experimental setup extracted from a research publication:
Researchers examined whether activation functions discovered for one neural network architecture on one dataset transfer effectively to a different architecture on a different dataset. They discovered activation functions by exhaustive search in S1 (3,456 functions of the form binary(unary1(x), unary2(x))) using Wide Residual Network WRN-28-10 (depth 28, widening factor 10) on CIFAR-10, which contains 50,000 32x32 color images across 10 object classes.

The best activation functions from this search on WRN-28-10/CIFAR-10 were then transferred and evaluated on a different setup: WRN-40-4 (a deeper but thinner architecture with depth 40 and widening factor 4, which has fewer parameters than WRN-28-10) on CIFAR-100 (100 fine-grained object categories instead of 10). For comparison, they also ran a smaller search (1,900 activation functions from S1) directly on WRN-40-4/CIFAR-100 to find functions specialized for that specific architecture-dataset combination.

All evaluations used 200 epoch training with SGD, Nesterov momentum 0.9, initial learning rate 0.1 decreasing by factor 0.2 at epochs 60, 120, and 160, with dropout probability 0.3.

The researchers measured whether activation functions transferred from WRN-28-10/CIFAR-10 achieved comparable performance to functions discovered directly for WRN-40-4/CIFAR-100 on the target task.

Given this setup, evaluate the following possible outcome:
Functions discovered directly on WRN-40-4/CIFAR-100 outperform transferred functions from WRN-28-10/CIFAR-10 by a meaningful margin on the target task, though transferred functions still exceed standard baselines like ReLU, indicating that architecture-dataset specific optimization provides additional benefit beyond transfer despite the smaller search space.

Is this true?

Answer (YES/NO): YES